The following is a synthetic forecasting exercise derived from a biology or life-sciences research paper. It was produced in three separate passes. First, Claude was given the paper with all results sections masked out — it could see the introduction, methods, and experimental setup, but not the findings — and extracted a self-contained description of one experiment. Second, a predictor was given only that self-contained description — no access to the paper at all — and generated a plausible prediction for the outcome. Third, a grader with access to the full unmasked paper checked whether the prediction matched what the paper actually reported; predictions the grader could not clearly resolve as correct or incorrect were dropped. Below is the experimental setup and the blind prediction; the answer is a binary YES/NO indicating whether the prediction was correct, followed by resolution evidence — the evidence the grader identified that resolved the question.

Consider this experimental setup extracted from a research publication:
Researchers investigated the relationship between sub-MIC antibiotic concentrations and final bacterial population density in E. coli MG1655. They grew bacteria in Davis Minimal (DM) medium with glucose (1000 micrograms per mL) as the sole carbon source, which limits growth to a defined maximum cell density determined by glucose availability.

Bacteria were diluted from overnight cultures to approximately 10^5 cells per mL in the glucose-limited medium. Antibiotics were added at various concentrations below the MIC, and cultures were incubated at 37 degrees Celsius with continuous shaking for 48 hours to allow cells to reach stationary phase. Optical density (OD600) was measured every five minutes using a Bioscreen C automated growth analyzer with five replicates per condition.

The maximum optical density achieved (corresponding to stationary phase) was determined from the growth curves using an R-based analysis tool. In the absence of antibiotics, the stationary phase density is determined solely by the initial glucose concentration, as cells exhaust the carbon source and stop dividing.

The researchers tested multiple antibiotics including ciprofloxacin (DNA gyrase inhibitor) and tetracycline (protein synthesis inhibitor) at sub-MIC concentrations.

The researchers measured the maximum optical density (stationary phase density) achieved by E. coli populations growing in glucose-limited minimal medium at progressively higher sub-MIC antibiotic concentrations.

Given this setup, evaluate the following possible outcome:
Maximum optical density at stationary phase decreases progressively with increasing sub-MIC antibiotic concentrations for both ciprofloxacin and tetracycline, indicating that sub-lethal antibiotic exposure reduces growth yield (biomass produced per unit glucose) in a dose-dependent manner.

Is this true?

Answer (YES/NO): YES